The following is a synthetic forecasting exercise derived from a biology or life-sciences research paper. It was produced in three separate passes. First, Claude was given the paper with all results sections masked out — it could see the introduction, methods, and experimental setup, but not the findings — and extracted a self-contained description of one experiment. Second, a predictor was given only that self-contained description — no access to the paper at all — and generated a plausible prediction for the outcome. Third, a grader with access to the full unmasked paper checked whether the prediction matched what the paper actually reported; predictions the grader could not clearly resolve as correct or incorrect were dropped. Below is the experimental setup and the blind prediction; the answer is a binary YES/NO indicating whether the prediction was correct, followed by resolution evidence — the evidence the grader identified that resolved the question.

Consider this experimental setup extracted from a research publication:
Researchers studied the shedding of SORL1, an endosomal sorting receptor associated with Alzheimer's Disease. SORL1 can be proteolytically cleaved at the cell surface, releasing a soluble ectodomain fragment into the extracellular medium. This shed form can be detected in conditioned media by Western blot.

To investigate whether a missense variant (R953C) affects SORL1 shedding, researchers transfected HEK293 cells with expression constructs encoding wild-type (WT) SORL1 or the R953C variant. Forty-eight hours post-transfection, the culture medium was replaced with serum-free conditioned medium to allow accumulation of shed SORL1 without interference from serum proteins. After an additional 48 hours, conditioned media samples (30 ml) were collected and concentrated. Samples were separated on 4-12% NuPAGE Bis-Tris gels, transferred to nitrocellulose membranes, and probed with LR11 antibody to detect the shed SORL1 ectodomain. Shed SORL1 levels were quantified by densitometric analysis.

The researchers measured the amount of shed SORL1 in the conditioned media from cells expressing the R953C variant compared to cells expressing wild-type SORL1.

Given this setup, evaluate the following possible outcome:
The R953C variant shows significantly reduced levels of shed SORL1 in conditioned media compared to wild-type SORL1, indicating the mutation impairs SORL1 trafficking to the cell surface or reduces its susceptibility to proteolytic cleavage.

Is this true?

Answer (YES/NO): YES